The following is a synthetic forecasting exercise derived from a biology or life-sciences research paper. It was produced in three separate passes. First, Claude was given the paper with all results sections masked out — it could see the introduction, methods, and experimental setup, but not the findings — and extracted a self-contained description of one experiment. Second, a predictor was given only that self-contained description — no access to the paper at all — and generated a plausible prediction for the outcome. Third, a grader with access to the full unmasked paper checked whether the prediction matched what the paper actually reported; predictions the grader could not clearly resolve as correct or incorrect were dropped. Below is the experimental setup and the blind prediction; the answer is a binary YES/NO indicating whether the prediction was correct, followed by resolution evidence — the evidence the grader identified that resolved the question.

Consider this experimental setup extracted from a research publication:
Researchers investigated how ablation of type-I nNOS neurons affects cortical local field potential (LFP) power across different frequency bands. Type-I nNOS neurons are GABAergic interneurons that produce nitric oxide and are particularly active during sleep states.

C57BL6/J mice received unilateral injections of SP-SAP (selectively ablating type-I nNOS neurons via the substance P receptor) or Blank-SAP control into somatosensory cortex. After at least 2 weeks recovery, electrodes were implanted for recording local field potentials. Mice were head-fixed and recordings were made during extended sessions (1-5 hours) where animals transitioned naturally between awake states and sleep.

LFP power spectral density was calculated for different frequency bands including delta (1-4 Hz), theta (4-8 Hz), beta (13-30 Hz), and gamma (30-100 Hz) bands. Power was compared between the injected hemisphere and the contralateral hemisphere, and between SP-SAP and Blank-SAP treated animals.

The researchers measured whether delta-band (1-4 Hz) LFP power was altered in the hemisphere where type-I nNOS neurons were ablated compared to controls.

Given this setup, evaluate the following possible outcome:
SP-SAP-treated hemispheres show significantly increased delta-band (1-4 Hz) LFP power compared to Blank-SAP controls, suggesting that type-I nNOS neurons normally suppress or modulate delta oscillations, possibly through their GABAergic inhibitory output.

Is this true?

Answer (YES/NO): NO